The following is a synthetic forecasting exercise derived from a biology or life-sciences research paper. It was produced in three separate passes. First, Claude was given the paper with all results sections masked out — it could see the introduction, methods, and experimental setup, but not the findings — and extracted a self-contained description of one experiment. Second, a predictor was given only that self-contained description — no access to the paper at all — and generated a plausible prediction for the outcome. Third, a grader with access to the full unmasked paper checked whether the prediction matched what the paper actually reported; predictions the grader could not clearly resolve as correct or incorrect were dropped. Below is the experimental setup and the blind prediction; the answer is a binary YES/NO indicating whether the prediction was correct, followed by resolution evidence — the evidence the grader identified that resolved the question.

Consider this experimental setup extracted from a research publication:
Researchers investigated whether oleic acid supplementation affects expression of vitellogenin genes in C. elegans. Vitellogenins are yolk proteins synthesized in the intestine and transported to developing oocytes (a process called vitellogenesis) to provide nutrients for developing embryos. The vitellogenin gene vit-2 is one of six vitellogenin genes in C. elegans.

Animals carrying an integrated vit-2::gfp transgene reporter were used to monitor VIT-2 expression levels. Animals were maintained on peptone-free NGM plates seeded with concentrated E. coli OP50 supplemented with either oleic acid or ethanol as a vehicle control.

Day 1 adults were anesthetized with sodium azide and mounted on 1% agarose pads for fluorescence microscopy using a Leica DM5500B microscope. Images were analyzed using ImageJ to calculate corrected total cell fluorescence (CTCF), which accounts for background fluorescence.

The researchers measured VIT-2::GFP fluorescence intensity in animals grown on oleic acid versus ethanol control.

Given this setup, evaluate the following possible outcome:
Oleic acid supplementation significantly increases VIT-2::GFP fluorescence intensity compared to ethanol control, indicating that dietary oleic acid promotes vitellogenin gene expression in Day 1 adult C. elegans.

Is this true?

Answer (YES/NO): YES